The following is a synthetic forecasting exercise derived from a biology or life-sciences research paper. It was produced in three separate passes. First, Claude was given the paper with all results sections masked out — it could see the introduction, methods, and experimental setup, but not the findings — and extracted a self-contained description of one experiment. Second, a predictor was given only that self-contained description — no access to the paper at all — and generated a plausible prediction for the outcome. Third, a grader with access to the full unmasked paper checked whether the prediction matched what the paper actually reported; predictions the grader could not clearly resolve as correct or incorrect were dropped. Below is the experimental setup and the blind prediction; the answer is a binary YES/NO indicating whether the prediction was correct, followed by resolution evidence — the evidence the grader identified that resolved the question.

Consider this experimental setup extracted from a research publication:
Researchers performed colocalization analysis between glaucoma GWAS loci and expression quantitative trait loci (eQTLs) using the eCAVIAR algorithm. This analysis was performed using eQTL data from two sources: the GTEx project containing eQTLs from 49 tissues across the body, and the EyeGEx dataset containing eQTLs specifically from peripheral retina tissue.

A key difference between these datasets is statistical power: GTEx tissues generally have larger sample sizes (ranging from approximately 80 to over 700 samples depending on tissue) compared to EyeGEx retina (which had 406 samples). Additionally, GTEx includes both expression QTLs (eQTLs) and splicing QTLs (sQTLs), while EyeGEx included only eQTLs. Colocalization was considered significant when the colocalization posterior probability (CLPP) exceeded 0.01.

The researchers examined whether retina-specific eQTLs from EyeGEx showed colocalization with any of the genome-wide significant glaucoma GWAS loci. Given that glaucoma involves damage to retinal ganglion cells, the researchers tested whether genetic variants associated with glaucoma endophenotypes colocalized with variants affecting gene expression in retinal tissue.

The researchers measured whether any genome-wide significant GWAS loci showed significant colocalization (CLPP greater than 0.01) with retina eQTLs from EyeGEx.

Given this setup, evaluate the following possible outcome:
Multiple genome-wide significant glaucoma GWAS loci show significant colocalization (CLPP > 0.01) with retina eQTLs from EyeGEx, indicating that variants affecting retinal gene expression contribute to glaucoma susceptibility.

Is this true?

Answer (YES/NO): YES